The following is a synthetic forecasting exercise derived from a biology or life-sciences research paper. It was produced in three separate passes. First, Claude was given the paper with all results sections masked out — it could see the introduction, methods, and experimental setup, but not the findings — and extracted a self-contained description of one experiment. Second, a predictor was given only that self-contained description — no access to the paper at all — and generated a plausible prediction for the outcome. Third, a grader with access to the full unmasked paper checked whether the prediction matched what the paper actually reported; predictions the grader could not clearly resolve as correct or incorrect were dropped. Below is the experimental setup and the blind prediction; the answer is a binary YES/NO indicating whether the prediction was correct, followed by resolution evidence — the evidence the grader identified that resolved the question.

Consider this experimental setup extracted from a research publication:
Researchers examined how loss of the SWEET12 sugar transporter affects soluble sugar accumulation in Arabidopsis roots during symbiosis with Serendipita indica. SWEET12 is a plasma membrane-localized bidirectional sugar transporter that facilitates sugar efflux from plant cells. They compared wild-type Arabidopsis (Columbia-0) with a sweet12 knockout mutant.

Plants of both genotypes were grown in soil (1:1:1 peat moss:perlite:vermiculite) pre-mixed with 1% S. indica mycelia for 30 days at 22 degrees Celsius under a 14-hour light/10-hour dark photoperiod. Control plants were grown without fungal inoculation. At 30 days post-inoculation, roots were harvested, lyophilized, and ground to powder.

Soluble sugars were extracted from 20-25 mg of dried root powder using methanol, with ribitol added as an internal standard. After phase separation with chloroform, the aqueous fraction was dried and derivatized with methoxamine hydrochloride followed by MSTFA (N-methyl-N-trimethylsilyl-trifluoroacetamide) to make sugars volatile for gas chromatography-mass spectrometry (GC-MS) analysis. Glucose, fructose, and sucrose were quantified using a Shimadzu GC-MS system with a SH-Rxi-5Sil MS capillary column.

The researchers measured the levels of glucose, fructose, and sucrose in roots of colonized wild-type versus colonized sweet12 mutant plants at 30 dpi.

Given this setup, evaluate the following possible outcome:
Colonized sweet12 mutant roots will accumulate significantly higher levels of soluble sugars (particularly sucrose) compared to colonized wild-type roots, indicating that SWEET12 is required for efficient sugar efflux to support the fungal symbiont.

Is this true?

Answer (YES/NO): YES